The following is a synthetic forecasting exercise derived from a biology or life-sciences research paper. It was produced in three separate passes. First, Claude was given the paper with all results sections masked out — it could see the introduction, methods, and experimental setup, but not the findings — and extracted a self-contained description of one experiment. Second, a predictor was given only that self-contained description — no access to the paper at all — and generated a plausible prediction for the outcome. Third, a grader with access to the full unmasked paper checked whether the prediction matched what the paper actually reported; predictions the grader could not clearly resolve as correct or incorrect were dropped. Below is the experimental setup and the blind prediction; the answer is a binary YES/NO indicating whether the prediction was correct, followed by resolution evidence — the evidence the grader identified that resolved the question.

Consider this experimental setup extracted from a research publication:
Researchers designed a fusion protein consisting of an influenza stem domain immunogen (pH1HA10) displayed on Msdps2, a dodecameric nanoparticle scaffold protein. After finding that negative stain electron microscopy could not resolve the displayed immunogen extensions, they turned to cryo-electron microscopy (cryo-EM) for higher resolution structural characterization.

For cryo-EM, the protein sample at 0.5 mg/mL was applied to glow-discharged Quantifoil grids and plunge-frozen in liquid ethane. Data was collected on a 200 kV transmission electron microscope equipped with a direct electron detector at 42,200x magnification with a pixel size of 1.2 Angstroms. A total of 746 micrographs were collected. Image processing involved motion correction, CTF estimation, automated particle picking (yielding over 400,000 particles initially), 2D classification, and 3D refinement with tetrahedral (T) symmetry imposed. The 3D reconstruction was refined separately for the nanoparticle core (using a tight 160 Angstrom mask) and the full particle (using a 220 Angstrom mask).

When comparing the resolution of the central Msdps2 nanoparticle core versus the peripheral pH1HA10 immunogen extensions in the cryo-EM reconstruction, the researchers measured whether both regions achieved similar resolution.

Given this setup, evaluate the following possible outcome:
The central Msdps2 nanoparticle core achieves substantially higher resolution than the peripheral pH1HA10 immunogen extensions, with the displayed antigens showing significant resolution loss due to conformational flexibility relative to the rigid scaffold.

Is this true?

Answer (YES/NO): YES